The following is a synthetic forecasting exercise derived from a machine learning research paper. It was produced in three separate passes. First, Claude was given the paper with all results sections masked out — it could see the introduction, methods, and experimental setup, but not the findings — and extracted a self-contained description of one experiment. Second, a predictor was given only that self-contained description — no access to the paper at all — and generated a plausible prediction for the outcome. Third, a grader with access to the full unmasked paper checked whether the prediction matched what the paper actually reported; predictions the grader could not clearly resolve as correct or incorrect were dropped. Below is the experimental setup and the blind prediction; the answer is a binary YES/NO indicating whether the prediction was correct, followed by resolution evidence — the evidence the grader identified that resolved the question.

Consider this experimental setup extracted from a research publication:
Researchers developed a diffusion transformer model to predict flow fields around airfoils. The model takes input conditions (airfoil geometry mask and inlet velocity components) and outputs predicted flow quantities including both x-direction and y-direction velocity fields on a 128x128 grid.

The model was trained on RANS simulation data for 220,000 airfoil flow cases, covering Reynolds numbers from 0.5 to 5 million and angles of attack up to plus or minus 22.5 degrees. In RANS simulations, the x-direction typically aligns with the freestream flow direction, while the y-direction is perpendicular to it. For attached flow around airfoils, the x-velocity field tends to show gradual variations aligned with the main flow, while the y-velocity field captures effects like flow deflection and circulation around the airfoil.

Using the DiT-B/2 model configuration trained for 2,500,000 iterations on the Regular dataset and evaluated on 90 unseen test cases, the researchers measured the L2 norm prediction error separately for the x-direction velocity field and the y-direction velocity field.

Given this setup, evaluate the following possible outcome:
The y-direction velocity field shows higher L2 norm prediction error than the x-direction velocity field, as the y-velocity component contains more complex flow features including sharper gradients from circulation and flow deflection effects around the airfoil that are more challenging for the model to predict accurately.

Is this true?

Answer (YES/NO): YES